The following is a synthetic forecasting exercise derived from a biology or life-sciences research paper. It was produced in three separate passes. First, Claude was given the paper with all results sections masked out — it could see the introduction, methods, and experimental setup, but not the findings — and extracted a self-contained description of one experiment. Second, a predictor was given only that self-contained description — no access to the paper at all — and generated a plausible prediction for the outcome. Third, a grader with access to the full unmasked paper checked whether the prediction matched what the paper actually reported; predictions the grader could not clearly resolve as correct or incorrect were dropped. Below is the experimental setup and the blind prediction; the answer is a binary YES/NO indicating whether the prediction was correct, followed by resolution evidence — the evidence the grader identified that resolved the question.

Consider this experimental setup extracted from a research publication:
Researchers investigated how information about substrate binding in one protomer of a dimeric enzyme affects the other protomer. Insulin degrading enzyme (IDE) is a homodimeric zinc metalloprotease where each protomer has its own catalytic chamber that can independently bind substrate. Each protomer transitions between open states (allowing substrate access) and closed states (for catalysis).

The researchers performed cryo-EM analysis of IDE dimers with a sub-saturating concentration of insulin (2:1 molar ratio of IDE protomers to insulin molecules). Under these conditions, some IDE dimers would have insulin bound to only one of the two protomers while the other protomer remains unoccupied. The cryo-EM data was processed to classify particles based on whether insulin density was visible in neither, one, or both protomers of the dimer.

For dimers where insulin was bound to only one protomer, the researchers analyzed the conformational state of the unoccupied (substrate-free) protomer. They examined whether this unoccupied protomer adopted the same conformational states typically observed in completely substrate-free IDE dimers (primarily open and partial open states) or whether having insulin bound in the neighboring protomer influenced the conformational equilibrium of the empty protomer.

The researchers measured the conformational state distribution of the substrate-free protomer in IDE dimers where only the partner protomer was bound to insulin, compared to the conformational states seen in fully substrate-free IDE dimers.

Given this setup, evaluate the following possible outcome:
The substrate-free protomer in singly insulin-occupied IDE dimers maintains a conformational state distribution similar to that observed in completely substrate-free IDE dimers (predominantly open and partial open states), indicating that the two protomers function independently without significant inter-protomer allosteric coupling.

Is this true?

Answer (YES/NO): NO